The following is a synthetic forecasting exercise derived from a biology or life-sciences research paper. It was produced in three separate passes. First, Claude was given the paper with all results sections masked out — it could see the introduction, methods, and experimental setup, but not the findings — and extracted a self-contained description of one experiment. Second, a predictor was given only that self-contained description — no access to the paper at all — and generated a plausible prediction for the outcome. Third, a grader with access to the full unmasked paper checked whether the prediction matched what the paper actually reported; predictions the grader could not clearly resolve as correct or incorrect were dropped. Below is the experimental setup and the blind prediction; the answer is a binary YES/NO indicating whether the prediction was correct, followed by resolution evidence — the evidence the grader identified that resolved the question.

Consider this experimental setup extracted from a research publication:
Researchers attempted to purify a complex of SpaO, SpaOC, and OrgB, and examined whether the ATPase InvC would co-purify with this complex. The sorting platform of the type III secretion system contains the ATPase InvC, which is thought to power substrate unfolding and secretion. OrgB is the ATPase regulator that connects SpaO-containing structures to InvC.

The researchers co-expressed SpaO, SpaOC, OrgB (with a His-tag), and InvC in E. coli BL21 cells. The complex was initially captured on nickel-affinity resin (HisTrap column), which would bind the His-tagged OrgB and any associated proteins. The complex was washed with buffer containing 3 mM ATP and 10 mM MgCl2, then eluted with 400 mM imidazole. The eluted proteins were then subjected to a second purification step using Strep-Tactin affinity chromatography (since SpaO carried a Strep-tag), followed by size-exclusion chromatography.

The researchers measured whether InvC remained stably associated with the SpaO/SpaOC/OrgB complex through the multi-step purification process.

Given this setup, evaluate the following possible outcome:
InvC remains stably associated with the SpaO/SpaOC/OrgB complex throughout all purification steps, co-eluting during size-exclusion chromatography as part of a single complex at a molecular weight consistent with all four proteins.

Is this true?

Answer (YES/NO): YES